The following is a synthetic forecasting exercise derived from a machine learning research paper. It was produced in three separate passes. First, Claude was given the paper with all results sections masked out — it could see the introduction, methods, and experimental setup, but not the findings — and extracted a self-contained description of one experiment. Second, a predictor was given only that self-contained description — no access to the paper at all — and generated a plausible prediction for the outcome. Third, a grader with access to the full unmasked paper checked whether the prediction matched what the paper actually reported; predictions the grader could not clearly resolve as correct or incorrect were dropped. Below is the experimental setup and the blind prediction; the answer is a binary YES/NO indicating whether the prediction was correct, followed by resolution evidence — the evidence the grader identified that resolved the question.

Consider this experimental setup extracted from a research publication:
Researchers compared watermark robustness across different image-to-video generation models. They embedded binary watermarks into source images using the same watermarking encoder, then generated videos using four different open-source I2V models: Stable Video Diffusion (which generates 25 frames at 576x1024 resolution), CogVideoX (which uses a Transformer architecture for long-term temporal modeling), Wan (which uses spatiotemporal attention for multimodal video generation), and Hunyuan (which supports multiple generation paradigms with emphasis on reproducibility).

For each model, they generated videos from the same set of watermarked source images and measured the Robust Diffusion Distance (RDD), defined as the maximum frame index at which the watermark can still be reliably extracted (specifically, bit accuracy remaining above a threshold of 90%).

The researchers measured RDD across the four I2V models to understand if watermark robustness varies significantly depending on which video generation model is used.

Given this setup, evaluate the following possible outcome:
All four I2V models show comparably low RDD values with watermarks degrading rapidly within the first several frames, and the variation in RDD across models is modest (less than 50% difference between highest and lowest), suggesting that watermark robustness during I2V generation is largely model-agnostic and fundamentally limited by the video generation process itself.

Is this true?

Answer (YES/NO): NO